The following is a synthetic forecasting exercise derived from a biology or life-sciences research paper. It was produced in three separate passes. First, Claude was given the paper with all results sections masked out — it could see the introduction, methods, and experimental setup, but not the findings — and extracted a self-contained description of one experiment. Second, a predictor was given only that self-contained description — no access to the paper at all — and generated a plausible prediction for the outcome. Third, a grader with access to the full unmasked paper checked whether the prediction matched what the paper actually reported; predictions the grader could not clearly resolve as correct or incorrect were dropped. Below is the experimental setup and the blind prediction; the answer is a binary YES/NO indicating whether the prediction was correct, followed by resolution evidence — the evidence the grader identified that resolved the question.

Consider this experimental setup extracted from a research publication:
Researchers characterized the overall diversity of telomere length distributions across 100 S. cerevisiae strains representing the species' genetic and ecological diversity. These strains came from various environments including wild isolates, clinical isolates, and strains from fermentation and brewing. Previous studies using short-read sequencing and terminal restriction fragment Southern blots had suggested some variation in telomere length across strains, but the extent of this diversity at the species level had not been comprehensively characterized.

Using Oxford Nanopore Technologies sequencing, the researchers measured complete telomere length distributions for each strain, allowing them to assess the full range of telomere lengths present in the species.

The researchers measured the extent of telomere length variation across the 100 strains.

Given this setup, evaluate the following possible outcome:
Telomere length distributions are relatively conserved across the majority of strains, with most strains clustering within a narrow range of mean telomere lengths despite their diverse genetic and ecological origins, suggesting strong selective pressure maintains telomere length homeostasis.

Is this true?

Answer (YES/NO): NO